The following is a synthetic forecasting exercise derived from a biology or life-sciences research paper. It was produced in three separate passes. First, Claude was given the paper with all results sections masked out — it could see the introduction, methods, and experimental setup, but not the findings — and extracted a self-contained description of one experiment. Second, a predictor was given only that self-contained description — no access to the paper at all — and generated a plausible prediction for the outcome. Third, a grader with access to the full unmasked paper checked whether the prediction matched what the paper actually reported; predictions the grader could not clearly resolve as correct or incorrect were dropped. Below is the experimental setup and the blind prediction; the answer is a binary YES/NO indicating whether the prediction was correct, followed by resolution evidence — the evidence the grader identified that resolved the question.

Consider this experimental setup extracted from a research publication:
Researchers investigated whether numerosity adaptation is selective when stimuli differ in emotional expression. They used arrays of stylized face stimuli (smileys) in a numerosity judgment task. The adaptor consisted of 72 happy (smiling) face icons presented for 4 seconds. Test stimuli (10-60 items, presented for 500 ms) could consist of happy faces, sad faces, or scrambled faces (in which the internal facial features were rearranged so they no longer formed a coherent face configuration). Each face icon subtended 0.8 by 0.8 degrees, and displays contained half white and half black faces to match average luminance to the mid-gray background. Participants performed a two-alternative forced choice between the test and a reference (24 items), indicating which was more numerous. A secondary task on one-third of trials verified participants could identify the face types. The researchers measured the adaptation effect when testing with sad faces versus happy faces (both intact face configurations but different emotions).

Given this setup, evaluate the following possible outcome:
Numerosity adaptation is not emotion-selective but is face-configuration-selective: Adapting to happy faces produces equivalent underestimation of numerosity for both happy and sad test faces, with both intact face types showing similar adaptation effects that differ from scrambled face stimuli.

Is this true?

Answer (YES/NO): NO